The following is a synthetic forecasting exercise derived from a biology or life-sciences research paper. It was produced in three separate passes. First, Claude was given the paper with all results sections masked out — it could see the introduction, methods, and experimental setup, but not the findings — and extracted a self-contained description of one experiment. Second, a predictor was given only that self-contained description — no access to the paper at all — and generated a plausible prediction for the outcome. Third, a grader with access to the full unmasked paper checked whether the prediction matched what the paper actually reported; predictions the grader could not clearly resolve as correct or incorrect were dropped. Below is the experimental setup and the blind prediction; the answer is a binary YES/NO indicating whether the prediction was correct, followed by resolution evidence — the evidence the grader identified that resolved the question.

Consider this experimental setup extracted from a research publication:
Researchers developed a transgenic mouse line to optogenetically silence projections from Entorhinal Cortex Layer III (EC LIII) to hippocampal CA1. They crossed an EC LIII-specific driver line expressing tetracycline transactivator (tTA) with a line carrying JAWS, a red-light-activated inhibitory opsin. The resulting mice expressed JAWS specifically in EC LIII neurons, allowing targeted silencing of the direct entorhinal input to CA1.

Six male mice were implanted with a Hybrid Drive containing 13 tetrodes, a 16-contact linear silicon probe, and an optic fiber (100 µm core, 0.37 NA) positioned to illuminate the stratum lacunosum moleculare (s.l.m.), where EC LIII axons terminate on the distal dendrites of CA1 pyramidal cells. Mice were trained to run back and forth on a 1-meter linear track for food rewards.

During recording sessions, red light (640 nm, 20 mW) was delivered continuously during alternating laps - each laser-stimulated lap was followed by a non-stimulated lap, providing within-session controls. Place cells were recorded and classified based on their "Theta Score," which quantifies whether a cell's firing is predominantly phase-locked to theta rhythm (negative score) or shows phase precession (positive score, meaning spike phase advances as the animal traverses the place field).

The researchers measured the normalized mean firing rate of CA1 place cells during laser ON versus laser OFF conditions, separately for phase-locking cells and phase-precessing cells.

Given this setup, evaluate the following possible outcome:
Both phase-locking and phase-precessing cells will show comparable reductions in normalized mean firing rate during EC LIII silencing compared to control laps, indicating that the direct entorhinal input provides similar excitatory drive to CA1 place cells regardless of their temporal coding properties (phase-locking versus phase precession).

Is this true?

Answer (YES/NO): NO